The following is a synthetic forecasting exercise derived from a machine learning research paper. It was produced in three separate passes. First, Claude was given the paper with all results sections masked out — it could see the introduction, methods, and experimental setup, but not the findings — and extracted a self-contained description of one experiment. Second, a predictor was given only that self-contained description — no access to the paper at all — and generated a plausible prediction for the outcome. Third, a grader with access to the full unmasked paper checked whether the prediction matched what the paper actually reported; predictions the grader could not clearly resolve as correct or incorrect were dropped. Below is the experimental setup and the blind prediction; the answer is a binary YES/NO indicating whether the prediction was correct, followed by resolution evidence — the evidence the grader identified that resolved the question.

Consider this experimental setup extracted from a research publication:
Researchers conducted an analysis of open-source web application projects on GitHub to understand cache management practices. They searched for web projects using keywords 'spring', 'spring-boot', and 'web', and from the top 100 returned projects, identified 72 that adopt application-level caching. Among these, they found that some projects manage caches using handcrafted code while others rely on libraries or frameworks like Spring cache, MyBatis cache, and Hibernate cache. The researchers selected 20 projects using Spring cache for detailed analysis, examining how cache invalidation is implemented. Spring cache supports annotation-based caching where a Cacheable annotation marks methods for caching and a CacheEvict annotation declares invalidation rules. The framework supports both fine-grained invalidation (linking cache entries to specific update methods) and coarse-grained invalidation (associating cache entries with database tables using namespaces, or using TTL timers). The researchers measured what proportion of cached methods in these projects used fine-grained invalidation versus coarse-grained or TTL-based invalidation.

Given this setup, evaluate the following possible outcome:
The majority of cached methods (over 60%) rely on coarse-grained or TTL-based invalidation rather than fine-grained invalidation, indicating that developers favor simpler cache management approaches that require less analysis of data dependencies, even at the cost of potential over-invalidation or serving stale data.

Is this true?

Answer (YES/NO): YES